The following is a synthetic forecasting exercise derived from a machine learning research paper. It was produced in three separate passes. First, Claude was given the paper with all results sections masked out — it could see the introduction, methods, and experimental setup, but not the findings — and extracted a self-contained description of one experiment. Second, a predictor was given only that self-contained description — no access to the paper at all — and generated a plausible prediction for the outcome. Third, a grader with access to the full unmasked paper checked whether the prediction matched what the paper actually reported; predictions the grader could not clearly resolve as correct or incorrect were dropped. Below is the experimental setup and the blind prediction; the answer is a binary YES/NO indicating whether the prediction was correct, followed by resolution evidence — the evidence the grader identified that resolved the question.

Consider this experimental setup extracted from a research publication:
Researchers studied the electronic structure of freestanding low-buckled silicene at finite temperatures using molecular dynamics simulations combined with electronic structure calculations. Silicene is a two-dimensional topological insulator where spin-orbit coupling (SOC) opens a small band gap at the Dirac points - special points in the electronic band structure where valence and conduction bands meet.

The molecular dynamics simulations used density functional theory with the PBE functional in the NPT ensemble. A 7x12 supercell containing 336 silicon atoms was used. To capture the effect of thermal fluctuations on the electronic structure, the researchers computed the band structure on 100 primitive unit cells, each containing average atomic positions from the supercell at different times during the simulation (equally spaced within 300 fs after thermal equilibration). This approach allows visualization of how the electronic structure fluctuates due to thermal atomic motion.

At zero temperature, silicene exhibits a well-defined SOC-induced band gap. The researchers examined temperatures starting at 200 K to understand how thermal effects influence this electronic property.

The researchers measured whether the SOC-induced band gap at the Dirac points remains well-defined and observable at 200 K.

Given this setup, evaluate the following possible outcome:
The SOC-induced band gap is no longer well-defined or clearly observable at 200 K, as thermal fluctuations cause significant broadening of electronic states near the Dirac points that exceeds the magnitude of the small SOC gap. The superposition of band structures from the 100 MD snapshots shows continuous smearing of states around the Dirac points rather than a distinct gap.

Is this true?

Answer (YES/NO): YES